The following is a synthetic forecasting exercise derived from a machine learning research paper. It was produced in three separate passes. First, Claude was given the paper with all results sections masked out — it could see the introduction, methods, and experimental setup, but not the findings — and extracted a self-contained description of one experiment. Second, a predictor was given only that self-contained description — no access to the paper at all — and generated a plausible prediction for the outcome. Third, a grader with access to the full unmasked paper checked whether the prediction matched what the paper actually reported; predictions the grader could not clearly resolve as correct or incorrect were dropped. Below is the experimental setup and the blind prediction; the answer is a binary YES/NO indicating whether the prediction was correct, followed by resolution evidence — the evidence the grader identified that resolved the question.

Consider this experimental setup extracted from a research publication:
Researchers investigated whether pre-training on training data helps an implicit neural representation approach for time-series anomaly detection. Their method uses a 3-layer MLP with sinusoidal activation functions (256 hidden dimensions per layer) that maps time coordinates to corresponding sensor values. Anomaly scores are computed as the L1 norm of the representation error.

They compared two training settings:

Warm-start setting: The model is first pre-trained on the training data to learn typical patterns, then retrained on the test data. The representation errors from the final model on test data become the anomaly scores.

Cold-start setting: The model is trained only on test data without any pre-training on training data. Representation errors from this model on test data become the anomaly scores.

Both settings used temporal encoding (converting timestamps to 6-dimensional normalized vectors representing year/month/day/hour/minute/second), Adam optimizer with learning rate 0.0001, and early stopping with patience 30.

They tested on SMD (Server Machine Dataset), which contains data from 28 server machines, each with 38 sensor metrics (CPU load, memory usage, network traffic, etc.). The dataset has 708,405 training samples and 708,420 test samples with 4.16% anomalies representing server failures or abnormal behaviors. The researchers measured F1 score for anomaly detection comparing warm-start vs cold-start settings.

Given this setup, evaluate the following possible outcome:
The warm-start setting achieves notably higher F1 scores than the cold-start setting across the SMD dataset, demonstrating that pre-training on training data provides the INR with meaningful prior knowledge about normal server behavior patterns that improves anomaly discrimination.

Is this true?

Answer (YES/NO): NO